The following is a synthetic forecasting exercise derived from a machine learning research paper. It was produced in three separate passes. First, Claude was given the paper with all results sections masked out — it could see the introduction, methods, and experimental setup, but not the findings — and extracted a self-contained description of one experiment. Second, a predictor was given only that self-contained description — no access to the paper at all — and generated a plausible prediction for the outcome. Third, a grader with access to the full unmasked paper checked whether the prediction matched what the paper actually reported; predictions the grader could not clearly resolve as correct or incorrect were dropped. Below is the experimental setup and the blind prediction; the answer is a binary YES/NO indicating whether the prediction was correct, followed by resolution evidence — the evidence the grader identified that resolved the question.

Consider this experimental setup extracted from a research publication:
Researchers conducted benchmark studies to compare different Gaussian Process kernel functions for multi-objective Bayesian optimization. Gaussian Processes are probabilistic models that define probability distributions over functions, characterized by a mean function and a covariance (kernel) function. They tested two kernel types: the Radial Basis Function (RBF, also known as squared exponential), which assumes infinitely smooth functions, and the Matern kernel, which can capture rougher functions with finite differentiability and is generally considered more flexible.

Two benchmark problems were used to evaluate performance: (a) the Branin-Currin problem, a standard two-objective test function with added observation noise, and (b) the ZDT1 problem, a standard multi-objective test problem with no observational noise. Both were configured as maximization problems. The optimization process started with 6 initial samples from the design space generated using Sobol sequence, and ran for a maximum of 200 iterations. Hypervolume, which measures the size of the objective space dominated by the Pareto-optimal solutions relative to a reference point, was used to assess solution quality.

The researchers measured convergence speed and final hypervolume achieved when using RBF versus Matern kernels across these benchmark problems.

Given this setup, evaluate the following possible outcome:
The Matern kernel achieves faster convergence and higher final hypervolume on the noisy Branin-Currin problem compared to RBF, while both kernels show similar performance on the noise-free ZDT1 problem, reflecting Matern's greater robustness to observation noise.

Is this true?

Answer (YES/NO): NO